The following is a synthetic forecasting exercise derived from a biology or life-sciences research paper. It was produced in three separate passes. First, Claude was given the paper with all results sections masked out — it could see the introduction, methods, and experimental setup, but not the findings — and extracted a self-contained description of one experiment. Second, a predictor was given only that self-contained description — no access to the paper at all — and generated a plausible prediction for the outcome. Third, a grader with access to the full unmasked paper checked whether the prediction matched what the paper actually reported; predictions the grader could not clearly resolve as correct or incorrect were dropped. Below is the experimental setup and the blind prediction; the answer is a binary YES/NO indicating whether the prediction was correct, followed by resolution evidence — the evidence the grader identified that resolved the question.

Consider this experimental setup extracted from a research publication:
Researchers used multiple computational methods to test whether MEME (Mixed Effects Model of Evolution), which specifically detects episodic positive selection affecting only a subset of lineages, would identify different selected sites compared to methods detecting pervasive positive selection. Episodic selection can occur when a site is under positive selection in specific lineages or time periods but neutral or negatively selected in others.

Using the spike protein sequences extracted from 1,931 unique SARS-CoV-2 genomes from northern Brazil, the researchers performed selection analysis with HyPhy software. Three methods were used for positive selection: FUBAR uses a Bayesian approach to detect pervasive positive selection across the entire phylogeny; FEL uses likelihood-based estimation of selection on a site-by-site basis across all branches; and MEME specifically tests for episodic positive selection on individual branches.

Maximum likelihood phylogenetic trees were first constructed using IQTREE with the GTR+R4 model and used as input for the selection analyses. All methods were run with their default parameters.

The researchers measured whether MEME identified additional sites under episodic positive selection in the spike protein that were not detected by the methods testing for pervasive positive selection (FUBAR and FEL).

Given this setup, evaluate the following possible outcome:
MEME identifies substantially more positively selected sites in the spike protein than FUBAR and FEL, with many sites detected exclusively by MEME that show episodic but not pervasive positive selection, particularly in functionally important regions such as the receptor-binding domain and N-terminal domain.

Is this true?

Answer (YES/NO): NO